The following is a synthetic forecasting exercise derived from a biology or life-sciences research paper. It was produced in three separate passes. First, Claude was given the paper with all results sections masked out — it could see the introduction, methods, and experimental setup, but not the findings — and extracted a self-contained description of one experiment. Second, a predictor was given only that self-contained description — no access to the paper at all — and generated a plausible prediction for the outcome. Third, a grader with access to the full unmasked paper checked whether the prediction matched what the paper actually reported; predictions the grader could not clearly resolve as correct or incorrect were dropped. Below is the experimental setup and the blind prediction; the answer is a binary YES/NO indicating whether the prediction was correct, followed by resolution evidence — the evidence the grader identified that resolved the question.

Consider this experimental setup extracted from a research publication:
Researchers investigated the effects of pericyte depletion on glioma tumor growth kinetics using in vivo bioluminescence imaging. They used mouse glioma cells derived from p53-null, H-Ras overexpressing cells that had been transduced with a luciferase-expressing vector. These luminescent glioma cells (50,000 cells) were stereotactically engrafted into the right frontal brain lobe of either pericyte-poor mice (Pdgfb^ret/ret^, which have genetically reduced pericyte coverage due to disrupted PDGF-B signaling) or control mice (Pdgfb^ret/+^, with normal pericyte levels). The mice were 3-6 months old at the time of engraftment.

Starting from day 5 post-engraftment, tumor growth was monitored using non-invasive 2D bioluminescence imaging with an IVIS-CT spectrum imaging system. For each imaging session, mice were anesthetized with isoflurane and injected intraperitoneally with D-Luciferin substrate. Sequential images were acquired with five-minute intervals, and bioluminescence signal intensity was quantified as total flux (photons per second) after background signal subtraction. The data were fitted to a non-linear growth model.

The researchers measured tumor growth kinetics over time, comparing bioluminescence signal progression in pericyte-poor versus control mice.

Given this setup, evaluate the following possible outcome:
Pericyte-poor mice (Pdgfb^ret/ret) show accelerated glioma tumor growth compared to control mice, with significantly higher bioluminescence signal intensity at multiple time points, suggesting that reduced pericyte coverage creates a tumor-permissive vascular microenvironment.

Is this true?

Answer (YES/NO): YES